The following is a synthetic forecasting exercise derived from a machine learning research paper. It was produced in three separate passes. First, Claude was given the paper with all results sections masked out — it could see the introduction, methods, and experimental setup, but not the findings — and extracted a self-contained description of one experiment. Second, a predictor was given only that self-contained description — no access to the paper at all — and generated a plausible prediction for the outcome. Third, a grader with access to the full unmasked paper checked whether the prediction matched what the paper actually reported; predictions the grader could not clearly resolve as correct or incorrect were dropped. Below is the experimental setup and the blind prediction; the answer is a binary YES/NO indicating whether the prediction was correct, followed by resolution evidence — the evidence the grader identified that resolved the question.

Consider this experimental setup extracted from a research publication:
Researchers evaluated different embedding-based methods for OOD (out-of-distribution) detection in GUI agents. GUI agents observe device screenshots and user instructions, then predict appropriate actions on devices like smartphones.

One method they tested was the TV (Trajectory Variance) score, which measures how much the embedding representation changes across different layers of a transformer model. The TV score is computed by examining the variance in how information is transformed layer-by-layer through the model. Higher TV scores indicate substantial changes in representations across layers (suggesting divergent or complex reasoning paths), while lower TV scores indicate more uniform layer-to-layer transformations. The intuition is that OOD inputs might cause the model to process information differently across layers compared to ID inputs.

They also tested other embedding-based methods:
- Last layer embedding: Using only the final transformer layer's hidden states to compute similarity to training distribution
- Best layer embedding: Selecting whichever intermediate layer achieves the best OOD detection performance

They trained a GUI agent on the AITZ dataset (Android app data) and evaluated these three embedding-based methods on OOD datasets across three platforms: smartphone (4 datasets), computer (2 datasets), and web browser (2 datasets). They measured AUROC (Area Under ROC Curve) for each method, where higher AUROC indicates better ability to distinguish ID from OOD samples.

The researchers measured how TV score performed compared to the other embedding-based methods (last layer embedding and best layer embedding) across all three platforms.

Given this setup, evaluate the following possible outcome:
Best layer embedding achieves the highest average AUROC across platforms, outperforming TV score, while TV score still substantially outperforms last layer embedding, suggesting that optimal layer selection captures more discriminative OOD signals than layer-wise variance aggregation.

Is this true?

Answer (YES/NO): NO